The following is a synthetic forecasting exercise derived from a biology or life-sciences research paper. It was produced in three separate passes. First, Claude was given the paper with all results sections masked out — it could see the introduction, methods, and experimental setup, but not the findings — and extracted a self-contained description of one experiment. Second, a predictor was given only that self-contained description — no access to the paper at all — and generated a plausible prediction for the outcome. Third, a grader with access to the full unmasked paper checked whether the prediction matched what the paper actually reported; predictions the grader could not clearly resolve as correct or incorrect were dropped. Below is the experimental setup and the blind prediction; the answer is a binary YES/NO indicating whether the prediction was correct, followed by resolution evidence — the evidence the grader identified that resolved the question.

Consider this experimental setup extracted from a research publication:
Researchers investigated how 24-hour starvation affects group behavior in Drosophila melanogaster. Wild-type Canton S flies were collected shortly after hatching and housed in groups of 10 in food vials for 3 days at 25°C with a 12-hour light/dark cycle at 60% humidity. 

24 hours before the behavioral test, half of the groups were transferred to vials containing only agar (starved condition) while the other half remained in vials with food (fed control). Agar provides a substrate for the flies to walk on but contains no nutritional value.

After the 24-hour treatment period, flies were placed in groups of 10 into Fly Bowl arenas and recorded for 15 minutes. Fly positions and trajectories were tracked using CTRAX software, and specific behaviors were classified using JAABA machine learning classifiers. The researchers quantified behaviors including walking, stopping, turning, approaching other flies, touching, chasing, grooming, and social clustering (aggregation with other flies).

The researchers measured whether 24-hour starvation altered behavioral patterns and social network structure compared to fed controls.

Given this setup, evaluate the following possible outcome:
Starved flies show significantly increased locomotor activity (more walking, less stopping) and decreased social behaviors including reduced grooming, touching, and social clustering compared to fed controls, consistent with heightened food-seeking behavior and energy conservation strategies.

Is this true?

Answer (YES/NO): NO